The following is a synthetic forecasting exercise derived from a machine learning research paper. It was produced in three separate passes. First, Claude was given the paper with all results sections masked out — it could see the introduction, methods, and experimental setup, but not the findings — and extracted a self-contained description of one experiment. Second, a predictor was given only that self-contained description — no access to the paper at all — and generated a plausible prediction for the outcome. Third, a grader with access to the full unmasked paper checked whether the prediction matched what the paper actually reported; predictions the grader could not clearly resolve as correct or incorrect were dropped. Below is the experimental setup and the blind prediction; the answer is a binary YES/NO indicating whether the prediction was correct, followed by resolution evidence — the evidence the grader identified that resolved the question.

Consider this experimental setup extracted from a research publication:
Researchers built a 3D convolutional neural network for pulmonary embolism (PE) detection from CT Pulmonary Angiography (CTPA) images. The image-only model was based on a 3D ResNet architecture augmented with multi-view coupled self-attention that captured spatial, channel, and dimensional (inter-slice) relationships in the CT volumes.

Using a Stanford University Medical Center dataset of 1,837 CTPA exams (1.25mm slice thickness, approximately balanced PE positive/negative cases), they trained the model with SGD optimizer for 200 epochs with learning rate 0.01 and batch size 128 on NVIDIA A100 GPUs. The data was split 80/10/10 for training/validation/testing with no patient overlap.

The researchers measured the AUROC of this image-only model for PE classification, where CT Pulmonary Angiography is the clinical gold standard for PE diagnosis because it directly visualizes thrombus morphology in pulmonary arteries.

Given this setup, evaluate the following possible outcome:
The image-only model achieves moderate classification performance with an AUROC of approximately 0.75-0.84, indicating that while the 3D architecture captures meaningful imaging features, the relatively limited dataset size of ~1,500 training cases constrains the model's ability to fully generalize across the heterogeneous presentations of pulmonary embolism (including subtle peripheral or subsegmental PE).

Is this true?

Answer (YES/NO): NO